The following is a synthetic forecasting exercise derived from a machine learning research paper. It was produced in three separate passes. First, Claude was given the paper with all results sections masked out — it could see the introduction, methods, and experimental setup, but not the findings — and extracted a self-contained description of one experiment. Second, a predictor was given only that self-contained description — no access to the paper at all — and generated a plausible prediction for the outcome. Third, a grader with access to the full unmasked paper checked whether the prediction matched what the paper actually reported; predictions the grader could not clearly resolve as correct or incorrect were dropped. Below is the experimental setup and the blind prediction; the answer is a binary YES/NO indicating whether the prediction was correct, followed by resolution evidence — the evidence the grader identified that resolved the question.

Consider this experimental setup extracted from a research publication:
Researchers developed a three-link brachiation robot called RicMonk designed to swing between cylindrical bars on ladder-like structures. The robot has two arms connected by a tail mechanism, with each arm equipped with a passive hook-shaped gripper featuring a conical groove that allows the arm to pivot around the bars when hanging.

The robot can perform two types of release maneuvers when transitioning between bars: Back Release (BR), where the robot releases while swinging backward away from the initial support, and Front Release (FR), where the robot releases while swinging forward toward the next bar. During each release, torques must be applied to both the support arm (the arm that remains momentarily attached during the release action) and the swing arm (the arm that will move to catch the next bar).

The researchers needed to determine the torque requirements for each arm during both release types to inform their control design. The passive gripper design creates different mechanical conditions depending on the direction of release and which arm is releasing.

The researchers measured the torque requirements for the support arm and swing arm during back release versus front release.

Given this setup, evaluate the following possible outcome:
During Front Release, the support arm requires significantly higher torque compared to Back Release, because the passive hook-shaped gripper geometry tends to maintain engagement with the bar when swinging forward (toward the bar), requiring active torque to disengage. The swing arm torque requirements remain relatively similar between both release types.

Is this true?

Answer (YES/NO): NO